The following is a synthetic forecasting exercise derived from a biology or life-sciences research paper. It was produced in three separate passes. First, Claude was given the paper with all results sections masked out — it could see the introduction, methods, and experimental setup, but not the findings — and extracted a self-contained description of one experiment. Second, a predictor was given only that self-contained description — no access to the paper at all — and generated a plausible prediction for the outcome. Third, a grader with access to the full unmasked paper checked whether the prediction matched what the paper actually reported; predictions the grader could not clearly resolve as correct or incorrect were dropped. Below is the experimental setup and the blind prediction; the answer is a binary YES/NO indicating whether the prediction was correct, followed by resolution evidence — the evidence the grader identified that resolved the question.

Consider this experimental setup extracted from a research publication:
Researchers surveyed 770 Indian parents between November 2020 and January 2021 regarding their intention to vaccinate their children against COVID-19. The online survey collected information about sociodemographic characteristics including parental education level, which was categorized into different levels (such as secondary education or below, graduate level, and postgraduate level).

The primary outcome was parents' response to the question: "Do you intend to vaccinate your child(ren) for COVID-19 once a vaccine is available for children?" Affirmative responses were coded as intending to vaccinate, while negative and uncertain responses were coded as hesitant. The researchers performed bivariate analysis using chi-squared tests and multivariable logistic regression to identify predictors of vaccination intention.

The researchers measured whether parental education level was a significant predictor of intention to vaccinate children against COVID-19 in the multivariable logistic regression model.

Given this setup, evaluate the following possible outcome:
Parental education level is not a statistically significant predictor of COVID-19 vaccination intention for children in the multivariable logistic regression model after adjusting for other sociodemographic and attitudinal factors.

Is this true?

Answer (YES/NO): NO